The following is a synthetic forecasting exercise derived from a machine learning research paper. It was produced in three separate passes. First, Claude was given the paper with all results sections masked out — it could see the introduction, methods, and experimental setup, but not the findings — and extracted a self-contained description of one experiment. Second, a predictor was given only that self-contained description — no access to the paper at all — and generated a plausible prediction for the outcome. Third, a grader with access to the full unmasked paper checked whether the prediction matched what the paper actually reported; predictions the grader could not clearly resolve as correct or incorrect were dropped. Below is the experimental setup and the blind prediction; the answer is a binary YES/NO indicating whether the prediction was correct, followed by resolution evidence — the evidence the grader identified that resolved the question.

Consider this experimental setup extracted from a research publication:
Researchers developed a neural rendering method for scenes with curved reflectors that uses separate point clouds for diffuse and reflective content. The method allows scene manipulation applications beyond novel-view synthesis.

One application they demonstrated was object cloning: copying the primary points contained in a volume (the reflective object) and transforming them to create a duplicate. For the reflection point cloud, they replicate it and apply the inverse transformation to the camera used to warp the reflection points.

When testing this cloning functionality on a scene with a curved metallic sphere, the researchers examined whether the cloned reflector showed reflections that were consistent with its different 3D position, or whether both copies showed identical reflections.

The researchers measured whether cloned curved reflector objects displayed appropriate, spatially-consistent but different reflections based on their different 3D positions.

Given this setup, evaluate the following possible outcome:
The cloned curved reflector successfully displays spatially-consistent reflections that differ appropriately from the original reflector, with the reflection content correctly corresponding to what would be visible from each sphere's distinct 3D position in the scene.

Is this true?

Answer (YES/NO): YES